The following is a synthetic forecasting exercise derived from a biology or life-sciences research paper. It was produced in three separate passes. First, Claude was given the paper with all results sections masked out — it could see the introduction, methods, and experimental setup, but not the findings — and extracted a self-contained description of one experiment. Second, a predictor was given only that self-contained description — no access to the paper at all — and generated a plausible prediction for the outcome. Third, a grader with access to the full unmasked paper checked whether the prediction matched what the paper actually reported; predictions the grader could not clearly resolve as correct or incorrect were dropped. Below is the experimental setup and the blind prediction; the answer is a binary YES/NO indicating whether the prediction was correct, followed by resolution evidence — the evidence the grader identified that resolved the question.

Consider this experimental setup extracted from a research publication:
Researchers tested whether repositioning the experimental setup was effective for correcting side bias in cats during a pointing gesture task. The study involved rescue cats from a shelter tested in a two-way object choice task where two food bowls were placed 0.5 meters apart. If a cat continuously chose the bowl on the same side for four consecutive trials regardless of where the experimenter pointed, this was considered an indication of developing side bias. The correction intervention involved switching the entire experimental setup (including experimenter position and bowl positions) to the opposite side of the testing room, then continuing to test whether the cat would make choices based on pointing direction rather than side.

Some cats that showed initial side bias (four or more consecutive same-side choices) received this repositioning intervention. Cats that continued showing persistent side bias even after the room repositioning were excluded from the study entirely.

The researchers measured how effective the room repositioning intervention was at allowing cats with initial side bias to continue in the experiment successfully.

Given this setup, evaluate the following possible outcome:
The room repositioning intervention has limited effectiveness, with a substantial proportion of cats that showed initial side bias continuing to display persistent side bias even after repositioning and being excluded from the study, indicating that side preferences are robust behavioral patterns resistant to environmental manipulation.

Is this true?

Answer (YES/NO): NO